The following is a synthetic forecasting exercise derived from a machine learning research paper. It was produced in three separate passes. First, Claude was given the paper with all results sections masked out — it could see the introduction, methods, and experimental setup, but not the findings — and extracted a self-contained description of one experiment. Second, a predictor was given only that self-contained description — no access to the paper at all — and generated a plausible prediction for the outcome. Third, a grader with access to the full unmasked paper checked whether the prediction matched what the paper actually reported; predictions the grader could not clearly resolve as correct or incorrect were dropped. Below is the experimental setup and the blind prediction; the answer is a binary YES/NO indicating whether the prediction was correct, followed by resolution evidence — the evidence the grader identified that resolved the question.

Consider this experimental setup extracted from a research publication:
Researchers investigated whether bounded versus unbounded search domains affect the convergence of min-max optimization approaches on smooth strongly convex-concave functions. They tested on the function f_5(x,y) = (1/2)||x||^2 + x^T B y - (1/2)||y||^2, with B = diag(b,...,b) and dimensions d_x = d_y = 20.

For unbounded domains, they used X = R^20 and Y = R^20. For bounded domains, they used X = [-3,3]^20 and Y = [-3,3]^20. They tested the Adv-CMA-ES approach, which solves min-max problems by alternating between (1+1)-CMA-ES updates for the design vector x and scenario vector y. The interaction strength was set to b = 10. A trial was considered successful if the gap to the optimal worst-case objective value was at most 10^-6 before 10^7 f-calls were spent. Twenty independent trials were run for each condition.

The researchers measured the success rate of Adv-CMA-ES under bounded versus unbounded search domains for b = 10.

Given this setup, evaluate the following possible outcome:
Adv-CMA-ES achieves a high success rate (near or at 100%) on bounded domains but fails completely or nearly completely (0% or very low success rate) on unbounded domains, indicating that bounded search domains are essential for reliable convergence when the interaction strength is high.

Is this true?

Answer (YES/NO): NO